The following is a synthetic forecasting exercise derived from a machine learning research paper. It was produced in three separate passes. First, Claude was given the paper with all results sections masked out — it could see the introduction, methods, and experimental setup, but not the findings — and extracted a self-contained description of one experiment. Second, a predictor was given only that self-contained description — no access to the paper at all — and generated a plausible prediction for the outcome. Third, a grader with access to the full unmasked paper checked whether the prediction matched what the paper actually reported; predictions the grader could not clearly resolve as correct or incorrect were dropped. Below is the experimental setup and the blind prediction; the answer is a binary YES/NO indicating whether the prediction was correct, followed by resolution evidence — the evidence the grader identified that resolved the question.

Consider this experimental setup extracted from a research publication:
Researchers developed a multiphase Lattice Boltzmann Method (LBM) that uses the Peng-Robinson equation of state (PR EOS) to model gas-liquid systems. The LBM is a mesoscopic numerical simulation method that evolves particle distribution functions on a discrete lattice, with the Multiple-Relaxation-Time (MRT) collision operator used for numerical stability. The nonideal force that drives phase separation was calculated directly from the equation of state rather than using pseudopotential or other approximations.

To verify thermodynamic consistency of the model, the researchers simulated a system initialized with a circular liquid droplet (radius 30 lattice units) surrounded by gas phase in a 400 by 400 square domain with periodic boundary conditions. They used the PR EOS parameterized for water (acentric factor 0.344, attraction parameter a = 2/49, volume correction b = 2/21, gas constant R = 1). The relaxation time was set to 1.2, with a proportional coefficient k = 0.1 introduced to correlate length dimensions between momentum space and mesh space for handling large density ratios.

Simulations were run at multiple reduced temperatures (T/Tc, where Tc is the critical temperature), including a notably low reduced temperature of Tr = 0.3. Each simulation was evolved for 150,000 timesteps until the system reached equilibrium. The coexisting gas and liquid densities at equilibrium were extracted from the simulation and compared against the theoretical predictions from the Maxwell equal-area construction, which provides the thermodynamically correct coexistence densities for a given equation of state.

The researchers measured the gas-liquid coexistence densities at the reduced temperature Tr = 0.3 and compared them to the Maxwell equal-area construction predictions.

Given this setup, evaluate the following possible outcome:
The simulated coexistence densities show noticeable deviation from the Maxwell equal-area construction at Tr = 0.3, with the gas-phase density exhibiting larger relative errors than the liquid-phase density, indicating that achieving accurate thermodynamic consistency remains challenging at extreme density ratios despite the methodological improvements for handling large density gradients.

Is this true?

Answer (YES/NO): NO